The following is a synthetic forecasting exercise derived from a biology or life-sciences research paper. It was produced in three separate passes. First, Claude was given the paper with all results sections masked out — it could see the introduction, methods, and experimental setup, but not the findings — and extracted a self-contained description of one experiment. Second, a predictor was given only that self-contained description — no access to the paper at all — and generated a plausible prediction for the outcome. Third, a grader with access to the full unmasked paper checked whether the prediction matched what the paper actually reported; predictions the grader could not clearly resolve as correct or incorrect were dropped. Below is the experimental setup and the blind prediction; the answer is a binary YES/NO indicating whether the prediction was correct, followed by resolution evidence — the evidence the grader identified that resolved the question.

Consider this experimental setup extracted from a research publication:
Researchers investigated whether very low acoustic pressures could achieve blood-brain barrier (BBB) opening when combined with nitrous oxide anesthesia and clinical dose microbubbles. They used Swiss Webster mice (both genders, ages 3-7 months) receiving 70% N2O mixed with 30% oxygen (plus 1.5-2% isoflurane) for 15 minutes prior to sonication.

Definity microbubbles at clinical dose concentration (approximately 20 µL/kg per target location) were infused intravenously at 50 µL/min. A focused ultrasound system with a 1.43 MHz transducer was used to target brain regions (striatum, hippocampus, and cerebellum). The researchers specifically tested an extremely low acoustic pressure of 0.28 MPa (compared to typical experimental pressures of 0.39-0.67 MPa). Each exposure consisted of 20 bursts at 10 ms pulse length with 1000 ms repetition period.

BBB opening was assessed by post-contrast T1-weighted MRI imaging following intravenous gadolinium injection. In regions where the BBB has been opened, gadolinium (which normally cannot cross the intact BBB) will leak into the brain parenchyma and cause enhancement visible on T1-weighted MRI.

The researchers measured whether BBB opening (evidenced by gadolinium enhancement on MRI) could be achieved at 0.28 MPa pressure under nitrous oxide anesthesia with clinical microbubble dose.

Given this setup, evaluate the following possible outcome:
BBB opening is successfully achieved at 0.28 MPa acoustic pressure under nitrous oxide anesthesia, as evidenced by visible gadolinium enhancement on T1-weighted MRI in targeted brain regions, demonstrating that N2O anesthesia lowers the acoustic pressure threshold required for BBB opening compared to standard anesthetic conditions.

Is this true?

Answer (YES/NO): YES